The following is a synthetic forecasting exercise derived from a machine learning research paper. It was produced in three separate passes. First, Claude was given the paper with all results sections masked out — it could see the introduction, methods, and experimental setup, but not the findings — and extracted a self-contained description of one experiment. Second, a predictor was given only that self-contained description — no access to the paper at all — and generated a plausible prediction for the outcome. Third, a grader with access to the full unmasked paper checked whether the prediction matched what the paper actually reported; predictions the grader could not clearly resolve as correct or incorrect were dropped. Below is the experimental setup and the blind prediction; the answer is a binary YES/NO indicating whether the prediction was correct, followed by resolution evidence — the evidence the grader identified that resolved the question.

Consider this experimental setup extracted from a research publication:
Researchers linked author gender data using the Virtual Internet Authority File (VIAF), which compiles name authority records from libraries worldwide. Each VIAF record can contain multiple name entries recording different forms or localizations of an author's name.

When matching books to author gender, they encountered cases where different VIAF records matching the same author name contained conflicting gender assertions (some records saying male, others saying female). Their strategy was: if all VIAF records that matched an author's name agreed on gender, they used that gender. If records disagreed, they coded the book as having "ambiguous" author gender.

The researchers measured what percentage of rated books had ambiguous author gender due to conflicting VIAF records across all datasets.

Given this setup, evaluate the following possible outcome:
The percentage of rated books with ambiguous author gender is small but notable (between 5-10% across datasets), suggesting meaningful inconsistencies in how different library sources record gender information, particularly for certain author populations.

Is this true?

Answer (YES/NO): NO